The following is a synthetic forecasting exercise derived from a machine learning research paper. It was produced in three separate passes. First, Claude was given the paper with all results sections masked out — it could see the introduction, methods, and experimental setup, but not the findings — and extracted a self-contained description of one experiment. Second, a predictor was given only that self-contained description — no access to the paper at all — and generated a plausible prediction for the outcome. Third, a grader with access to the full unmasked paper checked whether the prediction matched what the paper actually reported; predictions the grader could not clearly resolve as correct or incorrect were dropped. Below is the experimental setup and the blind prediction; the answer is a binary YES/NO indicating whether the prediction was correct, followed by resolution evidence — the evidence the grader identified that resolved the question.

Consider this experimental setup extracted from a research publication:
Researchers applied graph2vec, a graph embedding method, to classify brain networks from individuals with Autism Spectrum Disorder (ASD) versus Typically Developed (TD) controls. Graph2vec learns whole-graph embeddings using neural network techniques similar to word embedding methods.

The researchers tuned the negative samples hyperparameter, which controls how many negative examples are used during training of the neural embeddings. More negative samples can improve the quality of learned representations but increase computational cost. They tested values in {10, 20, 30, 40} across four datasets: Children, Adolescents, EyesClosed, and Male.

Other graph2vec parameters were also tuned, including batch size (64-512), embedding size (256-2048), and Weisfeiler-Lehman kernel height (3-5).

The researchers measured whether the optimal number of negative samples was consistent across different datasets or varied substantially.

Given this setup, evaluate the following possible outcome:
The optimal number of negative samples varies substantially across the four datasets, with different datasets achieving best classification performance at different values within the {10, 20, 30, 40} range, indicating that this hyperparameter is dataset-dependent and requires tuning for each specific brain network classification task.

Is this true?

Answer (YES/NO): NO